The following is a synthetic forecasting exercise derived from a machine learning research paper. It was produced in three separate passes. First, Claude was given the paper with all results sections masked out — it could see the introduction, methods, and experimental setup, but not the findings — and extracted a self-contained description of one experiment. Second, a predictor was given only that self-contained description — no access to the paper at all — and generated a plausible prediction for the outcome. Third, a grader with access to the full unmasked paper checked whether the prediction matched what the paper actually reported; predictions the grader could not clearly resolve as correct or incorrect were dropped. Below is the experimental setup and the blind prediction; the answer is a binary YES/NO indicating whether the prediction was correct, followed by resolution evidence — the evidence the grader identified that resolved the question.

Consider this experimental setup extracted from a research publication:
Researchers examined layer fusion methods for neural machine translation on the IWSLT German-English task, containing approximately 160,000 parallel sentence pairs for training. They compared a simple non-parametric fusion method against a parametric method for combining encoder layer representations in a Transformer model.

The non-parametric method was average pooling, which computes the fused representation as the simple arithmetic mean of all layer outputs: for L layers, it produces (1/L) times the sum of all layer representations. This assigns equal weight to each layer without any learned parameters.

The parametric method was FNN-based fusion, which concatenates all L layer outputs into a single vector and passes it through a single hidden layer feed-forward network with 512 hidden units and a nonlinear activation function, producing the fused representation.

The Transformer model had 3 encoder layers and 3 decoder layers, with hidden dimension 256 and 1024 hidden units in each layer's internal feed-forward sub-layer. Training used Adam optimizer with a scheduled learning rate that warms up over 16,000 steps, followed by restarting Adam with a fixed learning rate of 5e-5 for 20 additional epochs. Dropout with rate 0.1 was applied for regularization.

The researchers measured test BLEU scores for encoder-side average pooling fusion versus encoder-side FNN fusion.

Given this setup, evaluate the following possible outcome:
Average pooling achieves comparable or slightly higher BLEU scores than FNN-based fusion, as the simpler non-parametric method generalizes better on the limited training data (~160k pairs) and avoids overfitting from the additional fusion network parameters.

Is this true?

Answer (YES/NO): NO